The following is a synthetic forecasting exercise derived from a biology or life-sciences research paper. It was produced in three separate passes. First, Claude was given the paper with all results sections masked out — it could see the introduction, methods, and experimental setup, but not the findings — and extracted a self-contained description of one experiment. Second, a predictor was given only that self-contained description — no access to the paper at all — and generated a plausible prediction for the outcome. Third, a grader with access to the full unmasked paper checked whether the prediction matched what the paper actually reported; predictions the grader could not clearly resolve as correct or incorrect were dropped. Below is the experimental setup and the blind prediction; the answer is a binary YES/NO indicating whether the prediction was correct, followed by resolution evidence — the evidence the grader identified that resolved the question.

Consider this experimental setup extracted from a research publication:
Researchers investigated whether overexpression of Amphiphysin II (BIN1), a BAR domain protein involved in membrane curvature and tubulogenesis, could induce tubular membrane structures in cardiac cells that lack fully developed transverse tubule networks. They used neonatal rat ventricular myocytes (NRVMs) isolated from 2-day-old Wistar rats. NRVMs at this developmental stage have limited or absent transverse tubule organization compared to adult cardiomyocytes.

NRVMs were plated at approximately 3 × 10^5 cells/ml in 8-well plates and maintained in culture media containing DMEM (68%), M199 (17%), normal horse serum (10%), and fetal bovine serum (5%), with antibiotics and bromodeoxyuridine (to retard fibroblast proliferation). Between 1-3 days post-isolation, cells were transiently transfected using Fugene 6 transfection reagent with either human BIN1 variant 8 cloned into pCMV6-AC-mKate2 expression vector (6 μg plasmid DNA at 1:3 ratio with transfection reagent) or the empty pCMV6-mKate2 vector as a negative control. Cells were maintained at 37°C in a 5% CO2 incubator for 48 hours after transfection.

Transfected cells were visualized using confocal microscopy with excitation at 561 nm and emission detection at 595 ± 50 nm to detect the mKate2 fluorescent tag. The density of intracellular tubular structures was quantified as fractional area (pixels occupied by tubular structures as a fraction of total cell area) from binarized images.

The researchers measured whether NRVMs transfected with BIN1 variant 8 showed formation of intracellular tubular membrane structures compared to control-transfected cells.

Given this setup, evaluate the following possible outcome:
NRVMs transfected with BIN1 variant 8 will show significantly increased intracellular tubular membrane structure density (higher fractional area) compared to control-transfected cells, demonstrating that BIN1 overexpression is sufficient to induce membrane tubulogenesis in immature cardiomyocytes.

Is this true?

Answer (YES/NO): YES